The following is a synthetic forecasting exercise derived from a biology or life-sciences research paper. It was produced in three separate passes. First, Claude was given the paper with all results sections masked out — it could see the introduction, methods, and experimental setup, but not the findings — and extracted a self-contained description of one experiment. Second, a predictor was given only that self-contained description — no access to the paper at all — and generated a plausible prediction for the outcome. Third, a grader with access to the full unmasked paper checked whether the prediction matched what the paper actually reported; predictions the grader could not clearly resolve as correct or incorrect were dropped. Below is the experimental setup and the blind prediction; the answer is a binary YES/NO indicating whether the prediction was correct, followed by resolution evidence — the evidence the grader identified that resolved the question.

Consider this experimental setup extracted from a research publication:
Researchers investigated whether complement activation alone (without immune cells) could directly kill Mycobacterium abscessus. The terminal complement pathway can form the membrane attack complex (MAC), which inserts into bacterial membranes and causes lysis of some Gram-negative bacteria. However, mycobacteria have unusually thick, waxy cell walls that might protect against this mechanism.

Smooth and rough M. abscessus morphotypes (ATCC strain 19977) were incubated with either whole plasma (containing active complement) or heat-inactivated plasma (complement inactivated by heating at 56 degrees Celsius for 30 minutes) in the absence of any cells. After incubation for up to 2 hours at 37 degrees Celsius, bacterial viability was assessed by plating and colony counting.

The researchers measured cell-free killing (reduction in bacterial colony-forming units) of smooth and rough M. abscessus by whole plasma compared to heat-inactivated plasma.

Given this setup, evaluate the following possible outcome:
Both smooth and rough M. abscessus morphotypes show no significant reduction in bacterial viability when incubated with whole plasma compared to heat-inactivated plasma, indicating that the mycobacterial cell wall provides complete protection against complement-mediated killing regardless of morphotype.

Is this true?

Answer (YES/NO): YES